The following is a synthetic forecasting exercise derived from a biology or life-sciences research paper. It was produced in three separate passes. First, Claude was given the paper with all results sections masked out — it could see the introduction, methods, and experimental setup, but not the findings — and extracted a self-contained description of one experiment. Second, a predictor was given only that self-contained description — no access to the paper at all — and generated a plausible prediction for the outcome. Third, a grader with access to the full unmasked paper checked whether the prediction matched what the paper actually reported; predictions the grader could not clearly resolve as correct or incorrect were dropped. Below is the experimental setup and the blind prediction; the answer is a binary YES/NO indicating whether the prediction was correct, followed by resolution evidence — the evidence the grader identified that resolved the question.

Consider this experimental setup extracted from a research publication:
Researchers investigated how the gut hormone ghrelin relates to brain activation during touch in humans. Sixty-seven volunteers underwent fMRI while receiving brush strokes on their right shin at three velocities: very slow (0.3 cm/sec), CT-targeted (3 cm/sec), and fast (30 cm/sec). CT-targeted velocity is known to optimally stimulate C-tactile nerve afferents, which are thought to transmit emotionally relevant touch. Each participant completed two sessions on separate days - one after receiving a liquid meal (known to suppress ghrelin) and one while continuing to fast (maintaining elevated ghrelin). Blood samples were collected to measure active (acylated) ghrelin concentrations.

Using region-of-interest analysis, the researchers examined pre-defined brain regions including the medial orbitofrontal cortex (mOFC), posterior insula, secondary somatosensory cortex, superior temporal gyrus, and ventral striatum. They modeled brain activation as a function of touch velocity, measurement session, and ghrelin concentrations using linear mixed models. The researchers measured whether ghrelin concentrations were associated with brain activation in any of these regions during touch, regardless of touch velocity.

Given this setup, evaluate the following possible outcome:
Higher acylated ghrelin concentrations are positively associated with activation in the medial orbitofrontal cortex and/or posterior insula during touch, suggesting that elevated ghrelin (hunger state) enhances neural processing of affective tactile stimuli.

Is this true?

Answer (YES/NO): NO